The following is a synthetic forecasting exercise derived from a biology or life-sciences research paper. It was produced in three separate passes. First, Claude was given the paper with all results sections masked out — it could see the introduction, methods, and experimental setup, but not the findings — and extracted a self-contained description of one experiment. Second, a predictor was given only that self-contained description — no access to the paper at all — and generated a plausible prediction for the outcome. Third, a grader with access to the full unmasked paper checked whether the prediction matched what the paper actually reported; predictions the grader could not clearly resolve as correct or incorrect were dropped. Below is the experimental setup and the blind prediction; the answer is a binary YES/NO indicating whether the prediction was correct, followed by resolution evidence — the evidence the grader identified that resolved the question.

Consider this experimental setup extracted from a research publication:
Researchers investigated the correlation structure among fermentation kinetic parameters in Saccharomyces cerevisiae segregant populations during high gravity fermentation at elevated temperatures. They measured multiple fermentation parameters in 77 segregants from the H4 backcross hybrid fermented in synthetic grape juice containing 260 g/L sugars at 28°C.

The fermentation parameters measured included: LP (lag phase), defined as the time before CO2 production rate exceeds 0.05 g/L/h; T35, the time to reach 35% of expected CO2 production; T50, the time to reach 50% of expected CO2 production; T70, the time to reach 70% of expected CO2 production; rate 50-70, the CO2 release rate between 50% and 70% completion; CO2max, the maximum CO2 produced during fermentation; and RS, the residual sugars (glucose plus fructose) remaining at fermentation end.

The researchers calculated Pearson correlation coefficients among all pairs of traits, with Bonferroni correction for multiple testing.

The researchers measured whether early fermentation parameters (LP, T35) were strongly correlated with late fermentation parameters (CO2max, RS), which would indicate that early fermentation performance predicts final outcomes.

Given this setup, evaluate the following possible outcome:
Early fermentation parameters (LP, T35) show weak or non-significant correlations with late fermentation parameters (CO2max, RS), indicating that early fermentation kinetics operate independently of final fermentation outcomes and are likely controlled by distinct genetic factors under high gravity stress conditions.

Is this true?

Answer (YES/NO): YES